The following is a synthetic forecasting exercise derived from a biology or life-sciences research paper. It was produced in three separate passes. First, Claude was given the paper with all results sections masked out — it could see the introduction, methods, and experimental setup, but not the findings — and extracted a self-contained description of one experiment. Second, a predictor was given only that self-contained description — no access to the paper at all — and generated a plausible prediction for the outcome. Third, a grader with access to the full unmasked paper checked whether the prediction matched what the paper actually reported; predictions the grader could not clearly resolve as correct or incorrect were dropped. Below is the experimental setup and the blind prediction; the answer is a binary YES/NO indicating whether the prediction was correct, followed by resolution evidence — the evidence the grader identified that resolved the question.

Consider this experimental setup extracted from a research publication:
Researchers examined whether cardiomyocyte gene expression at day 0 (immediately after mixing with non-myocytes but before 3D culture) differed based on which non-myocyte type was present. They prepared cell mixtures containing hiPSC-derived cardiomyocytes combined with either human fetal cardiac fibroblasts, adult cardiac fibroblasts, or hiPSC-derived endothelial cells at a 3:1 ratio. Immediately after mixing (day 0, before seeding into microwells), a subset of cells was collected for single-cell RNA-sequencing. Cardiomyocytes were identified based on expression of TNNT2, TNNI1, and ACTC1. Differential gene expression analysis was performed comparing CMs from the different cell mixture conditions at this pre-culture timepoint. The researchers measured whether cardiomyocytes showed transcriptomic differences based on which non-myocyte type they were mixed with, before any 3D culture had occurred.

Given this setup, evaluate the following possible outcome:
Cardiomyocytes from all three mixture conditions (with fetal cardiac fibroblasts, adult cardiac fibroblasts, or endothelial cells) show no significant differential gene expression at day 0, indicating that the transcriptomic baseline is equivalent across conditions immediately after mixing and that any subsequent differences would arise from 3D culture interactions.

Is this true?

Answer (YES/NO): YES